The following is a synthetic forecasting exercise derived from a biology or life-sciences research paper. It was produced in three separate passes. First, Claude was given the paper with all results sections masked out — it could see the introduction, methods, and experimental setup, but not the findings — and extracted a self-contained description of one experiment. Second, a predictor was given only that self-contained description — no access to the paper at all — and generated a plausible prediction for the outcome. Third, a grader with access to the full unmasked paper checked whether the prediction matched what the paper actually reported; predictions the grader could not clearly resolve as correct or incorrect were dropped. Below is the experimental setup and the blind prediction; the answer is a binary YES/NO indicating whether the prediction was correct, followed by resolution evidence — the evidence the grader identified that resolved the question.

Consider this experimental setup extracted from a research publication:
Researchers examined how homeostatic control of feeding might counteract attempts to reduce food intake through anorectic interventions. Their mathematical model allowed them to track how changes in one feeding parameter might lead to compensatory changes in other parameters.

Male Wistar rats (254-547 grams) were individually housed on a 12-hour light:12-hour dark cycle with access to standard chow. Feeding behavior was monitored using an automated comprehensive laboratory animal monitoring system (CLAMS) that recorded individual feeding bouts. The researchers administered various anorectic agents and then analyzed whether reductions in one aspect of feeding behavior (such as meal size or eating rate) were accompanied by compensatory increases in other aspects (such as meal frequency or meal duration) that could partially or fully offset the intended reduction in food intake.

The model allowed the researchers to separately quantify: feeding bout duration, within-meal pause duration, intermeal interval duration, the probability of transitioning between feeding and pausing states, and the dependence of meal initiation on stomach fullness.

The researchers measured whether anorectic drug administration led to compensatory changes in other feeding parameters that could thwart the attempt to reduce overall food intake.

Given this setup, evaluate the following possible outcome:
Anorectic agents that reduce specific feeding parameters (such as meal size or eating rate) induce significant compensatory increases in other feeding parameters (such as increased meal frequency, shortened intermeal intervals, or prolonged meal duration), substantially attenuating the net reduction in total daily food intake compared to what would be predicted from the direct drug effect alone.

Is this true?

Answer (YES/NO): NO